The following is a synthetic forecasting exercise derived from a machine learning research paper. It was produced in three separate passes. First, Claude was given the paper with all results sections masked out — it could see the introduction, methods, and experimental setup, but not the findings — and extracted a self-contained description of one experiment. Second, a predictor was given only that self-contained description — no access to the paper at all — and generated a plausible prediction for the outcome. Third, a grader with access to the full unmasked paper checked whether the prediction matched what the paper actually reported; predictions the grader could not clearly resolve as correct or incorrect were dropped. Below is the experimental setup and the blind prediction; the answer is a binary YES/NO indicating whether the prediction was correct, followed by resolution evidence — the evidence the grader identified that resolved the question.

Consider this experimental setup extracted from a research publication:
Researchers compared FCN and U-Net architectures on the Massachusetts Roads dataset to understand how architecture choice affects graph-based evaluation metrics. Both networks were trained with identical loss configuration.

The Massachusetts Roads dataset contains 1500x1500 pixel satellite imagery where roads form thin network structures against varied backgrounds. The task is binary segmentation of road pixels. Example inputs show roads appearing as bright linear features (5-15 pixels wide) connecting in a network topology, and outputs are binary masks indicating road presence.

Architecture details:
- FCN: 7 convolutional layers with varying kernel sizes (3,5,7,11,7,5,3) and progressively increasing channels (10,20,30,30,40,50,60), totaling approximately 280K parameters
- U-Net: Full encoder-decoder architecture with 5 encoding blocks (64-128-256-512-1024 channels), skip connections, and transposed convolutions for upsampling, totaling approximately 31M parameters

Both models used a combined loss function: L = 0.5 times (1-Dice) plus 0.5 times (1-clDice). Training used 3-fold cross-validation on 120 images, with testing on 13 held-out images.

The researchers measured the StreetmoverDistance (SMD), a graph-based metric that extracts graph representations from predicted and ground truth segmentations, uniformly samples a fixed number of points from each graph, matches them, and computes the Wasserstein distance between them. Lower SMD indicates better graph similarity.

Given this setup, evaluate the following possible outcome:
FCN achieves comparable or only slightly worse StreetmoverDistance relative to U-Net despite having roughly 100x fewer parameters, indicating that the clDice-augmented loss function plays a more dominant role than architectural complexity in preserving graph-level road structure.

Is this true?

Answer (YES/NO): NO